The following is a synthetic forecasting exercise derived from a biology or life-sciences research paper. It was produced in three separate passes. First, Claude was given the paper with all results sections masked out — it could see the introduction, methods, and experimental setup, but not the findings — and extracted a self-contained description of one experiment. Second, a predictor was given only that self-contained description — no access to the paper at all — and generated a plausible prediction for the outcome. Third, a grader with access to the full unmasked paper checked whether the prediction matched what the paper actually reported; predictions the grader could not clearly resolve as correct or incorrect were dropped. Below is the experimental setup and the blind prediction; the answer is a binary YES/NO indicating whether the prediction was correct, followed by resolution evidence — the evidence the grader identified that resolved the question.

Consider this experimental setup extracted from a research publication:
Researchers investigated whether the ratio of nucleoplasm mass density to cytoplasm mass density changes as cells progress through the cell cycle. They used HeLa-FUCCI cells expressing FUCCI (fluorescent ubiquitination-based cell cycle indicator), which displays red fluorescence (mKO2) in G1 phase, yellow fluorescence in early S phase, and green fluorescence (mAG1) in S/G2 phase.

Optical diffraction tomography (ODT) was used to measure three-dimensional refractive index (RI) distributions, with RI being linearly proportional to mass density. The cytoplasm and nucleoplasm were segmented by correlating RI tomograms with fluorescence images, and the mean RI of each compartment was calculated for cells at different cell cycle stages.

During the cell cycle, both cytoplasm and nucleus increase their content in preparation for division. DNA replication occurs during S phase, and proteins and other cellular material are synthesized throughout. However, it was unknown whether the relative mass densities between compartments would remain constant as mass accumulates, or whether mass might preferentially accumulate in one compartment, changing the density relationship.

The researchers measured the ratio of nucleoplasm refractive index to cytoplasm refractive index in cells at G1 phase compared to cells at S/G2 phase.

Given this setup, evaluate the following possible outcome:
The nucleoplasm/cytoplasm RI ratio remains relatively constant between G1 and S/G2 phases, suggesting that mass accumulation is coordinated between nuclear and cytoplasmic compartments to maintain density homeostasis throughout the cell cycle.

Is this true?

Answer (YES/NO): YES